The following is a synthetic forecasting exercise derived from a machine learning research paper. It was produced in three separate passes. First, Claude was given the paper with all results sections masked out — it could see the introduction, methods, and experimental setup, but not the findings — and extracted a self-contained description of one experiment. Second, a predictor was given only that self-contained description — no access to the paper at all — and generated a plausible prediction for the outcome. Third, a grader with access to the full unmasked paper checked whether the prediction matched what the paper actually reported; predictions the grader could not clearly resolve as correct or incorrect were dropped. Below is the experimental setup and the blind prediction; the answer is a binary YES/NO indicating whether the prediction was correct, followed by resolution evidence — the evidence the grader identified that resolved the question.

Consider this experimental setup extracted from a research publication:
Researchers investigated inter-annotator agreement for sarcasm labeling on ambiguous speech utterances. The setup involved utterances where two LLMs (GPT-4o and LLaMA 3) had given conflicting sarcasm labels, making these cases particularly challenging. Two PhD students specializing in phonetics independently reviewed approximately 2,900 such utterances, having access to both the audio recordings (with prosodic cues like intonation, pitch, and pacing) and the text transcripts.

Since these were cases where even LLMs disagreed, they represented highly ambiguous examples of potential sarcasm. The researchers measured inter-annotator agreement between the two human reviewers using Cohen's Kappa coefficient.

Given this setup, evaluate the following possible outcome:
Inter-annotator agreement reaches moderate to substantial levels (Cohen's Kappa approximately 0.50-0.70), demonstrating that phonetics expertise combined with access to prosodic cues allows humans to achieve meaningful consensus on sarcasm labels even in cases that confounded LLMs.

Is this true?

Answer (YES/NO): YES